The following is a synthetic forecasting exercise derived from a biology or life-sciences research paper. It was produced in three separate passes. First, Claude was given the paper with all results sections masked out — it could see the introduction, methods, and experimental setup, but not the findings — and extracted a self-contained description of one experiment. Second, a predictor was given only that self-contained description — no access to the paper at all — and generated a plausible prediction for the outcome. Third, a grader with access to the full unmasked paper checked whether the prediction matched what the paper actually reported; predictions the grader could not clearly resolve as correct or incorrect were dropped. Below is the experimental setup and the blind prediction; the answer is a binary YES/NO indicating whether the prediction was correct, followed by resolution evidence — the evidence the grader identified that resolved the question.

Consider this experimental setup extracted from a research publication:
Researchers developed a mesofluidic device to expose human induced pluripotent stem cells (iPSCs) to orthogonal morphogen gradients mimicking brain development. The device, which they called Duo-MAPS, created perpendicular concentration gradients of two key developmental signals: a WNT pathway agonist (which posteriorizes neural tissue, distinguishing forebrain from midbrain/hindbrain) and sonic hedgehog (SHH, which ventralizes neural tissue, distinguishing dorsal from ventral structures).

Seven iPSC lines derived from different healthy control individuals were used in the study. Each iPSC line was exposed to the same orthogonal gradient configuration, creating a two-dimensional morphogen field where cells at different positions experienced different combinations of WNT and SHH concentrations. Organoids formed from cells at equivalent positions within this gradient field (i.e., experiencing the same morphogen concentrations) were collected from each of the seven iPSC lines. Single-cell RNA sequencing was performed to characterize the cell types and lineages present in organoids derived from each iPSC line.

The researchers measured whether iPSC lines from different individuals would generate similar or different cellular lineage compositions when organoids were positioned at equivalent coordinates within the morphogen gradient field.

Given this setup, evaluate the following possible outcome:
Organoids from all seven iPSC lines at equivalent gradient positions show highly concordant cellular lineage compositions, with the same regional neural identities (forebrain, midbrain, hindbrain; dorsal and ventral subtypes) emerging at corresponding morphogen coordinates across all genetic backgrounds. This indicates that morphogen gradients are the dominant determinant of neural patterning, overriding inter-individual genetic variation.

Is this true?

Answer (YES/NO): NO